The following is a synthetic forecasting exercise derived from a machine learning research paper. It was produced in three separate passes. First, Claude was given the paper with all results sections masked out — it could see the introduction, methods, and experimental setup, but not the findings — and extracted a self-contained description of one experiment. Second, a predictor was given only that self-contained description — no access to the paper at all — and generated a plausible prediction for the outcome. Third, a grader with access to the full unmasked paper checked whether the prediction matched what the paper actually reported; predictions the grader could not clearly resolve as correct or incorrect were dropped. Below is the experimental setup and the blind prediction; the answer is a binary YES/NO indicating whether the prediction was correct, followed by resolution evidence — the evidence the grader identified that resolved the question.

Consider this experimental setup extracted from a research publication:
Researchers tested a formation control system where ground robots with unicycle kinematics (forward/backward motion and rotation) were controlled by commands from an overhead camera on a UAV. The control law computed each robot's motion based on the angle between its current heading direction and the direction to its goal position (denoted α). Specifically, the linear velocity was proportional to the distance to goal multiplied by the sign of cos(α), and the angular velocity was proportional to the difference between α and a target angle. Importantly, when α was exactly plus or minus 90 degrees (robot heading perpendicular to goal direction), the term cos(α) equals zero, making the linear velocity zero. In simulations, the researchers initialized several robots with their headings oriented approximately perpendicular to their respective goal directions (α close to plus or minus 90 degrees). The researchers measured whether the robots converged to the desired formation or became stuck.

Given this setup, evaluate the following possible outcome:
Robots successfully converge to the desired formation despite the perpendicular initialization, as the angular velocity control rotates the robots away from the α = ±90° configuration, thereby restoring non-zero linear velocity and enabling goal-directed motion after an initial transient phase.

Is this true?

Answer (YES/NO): YES